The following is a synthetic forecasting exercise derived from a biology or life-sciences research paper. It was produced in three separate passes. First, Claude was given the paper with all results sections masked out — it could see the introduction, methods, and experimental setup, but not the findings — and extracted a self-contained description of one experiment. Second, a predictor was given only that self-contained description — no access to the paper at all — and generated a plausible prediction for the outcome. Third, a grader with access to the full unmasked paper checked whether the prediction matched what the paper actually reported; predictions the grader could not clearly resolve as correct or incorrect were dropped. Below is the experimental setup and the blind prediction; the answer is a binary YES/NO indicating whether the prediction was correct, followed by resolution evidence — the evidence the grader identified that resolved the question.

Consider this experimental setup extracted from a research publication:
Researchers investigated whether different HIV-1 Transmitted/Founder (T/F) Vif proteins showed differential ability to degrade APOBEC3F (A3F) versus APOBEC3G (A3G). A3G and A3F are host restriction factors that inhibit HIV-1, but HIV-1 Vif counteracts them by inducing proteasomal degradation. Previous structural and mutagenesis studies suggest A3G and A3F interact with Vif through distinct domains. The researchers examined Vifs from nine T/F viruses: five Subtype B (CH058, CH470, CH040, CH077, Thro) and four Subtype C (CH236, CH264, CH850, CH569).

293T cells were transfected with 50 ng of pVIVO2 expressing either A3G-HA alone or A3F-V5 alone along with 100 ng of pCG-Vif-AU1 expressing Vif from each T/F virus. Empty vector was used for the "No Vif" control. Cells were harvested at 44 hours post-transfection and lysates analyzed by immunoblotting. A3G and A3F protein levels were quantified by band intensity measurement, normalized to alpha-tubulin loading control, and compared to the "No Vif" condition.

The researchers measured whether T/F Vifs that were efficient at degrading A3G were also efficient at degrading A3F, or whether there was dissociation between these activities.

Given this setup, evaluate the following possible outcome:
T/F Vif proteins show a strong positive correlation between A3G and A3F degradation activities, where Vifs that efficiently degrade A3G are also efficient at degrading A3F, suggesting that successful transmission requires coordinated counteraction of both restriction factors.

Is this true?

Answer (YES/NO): NO